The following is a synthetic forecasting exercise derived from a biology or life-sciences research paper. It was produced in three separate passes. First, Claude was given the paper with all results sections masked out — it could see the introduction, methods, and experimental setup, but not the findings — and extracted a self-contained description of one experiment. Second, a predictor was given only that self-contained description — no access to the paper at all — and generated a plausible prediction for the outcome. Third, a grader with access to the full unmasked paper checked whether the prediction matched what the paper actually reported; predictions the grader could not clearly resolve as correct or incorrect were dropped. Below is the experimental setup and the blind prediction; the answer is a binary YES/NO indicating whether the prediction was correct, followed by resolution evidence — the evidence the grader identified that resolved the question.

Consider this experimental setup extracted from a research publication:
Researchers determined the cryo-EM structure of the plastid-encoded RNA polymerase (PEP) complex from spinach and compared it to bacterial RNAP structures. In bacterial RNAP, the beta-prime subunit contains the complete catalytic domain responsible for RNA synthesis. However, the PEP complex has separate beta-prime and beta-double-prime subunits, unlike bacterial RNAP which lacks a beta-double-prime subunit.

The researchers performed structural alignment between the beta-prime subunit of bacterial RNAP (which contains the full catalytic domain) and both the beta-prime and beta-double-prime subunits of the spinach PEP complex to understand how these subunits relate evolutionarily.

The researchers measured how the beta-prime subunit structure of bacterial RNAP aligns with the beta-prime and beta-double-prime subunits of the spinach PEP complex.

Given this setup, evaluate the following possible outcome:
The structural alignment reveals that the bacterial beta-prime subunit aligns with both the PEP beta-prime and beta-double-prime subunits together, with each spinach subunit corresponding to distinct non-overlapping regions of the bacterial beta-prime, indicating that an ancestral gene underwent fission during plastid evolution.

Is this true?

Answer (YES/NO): YES